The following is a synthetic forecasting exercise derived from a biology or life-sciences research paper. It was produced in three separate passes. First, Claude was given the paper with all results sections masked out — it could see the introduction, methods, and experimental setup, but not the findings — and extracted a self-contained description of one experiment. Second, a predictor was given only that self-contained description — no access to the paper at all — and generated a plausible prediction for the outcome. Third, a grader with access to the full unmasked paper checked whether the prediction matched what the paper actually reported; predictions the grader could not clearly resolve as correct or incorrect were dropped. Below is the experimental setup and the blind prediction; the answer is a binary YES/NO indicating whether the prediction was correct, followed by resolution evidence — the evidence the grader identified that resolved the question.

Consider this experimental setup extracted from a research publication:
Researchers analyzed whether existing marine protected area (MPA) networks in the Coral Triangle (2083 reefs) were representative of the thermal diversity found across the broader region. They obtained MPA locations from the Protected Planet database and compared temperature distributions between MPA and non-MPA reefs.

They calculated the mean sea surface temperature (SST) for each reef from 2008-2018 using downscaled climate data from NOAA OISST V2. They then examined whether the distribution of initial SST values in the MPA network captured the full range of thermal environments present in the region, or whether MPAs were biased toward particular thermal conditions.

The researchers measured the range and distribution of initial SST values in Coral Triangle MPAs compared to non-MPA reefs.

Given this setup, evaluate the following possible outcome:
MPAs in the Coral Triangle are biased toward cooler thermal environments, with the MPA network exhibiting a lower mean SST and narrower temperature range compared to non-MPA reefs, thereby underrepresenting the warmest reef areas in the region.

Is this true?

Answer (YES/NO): NO